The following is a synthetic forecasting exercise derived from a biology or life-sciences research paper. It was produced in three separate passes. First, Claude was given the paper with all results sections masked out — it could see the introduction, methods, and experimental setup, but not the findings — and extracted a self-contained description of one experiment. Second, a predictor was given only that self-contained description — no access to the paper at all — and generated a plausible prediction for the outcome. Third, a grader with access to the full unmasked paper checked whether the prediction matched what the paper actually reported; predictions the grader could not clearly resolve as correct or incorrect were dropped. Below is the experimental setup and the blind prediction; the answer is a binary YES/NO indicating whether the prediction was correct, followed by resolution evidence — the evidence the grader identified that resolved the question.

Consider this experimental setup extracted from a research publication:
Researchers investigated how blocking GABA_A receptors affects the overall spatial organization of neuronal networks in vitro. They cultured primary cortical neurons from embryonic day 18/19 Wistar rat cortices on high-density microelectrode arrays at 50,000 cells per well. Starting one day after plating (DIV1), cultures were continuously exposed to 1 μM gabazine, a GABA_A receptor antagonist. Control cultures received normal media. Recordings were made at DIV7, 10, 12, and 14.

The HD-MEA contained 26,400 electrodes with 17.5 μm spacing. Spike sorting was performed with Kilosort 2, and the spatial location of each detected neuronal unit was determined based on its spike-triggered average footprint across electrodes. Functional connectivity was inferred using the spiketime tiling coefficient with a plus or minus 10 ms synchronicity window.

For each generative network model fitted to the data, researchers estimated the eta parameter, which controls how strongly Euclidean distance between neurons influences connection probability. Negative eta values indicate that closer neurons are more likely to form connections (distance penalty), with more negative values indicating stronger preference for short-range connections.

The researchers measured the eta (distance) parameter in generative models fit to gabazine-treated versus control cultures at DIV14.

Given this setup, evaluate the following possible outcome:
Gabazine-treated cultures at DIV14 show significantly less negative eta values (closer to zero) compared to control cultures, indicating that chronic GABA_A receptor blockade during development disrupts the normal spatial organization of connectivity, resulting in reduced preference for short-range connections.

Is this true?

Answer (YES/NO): NO